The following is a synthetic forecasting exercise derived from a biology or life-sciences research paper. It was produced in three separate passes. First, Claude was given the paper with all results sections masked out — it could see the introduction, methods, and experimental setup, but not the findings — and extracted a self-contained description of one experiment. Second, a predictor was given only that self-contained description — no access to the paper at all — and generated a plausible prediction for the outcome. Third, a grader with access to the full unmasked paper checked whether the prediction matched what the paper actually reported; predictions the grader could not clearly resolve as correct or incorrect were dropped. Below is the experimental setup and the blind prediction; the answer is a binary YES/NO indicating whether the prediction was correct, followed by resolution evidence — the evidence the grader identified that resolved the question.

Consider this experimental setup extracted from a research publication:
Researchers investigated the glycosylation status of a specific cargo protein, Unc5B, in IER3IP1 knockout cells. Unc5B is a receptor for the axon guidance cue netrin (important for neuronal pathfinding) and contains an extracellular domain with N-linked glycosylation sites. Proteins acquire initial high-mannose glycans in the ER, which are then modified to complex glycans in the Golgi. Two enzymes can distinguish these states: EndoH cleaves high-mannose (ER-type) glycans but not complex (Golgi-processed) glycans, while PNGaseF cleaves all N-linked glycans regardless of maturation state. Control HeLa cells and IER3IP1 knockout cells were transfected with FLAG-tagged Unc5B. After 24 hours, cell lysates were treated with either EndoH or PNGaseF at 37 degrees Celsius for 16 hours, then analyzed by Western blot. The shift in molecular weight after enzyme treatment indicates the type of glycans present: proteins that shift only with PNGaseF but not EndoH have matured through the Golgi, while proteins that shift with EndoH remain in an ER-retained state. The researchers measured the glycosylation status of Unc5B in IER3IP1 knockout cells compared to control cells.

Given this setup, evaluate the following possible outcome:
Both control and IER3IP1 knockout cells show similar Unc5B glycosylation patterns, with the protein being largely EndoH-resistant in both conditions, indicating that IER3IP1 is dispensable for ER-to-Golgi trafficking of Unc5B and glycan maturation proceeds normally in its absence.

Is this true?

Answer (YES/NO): NO